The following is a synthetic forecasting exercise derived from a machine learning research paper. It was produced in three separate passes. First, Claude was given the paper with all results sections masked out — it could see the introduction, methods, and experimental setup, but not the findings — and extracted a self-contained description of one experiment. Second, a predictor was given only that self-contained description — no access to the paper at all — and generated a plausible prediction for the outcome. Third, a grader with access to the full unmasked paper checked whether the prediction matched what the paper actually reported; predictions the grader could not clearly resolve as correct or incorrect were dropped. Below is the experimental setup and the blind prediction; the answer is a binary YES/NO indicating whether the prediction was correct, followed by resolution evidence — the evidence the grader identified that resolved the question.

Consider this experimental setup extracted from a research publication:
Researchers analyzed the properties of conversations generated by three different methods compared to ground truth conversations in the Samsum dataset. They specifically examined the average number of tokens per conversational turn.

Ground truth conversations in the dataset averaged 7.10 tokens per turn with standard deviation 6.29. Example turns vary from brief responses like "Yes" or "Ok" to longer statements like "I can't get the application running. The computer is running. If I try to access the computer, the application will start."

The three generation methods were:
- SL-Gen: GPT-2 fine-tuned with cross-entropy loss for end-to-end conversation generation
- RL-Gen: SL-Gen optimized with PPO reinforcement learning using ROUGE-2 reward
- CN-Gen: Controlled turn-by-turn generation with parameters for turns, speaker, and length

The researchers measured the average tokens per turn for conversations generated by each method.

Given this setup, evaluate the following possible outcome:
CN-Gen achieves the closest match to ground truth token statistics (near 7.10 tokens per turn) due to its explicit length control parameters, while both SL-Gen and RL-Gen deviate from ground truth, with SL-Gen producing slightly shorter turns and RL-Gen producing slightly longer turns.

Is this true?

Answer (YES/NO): NO